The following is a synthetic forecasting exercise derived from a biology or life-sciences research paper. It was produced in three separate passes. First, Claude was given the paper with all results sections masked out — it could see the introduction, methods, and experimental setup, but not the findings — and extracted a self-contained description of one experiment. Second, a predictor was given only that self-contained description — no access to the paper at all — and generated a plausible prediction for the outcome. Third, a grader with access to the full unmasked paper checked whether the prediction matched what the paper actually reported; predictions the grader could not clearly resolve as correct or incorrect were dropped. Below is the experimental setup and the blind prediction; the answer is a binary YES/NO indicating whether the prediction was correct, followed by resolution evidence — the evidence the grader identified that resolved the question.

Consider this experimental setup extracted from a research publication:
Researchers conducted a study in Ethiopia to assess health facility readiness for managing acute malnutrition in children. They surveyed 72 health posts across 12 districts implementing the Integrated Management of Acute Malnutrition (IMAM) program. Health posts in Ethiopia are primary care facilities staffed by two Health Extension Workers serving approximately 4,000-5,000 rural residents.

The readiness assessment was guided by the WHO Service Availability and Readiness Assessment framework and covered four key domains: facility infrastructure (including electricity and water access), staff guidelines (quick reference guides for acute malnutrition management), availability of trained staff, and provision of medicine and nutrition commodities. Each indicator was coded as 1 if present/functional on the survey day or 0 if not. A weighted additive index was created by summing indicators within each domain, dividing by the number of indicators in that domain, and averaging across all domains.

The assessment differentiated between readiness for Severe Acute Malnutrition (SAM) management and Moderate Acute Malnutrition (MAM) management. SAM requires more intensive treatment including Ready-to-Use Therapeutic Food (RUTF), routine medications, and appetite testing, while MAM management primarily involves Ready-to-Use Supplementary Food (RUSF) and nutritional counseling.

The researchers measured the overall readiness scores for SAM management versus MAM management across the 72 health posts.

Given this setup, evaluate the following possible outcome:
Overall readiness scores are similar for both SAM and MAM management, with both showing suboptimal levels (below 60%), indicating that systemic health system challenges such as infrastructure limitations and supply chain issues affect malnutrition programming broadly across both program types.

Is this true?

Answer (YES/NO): NO